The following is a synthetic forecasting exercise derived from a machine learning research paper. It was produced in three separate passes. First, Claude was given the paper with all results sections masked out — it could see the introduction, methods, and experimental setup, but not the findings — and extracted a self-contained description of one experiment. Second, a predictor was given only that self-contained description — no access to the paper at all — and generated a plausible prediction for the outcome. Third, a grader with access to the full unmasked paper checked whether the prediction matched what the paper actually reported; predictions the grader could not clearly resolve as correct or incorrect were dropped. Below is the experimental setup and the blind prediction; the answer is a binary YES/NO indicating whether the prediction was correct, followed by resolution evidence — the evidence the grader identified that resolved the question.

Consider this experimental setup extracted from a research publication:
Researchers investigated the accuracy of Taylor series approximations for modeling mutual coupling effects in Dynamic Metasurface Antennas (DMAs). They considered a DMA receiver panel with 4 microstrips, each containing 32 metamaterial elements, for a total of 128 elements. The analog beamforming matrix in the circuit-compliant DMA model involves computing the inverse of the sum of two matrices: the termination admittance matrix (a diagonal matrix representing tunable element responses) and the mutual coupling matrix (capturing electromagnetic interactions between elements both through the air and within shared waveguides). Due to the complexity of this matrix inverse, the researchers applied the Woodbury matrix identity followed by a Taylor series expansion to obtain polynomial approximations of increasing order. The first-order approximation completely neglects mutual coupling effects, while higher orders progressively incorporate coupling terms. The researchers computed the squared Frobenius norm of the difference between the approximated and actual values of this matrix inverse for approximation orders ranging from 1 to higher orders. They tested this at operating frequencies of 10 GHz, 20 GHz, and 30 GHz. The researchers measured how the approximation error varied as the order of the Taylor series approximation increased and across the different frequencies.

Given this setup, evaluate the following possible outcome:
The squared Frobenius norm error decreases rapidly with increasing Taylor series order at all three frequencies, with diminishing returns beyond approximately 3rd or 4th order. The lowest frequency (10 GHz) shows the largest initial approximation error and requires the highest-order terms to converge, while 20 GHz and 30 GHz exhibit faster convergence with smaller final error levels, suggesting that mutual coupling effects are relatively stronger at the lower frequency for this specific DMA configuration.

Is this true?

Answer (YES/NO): NO